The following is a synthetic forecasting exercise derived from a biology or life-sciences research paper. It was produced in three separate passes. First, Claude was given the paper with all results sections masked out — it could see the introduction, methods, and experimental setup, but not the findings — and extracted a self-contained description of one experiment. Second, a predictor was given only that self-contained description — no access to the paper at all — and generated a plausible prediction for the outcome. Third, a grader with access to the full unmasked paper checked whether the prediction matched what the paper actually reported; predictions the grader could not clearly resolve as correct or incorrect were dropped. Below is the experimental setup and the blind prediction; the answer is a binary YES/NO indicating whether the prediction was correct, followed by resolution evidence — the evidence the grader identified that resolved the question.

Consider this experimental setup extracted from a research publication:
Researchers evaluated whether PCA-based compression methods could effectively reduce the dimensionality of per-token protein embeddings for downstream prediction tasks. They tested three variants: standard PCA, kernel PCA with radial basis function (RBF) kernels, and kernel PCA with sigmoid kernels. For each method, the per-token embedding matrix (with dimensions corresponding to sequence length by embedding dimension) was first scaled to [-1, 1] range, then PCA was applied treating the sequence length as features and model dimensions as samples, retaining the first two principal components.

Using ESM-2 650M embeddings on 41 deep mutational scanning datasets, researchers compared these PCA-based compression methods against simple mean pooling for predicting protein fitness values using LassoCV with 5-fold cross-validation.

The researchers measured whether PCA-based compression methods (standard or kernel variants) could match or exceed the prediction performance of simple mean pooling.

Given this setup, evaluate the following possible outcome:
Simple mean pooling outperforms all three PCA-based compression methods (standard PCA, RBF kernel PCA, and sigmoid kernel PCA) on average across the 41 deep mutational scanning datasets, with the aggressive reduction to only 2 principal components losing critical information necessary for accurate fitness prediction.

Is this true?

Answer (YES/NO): YES